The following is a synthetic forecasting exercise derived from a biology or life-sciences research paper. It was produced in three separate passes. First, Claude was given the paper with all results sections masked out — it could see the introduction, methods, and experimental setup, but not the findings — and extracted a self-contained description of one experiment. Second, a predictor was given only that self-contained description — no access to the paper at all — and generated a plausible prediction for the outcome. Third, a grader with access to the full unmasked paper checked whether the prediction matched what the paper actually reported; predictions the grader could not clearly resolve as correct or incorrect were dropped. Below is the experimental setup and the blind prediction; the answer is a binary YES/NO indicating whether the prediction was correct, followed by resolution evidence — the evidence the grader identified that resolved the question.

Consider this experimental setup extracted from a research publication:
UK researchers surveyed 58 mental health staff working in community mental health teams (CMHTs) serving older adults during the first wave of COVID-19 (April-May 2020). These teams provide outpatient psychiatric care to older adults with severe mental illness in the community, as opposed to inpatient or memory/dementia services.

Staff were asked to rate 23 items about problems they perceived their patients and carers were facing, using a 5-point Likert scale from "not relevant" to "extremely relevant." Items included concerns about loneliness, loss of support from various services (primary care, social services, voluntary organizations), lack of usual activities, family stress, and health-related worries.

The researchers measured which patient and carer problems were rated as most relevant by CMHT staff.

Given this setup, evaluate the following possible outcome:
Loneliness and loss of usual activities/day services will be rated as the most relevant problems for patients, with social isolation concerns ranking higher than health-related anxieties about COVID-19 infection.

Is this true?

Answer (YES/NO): NO